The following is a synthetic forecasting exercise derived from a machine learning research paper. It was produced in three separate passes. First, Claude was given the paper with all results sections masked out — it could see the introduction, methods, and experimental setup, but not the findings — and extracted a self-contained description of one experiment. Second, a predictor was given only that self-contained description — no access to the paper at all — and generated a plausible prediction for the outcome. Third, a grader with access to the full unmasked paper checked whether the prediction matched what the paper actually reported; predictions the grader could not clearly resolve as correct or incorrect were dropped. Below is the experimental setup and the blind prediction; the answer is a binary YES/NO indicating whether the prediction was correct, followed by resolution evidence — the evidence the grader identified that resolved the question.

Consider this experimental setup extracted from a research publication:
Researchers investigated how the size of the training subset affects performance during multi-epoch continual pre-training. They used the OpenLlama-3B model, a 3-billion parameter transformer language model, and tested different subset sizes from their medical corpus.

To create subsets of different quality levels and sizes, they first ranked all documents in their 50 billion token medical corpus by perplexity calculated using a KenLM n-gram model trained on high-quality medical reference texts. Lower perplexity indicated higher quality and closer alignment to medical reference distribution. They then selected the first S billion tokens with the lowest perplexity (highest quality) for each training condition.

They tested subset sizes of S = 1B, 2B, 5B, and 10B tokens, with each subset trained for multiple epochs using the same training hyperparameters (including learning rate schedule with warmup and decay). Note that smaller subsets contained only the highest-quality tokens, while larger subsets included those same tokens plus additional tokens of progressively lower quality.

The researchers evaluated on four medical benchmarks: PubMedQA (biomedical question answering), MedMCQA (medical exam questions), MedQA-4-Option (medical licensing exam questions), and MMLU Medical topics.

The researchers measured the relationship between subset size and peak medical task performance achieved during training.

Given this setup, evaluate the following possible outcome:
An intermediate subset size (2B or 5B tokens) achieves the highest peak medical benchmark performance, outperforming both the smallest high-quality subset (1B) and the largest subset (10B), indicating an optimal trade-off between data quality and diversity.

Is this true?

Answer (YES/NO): YES